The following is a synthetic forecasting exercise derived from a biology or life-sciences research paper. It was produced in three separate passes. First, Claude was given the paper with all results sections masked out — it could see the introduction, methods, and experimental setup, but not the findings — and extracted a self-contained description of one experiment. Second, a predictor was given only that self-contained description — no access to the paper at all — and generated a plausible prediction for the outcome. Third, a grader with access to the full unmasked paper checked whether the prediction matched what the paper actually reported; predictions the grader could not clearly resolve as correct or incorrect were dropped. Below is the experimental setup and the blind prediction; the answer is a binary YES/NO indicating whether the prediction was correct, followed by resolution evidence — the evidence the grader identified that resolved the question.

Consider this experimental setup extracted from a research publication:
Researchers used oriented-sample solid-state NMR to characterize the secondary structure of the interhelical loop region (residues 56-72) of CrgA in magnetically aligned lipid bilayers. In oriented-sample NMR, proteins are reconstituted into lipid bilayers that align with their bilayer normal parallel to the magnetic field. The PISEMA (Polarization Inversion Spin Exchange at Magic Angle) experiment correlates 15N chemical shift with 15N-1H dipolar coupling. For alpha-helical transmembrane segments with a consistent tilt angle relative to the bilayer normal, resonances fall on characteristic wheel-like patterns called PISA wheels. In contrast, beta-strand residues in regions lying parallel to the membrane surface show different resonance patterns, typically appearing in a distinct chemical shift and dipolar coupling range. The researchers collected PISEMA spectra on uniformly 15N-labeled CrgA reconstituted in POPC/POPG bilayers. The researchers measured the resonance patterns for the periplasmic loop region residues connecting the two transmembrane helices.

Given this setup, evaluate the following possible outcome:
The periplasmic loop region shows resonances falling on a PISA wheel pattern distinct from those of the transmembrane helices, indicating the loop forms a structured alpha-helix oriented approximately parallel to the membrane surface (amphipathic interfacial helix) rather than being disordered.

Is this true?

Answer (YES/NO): NO